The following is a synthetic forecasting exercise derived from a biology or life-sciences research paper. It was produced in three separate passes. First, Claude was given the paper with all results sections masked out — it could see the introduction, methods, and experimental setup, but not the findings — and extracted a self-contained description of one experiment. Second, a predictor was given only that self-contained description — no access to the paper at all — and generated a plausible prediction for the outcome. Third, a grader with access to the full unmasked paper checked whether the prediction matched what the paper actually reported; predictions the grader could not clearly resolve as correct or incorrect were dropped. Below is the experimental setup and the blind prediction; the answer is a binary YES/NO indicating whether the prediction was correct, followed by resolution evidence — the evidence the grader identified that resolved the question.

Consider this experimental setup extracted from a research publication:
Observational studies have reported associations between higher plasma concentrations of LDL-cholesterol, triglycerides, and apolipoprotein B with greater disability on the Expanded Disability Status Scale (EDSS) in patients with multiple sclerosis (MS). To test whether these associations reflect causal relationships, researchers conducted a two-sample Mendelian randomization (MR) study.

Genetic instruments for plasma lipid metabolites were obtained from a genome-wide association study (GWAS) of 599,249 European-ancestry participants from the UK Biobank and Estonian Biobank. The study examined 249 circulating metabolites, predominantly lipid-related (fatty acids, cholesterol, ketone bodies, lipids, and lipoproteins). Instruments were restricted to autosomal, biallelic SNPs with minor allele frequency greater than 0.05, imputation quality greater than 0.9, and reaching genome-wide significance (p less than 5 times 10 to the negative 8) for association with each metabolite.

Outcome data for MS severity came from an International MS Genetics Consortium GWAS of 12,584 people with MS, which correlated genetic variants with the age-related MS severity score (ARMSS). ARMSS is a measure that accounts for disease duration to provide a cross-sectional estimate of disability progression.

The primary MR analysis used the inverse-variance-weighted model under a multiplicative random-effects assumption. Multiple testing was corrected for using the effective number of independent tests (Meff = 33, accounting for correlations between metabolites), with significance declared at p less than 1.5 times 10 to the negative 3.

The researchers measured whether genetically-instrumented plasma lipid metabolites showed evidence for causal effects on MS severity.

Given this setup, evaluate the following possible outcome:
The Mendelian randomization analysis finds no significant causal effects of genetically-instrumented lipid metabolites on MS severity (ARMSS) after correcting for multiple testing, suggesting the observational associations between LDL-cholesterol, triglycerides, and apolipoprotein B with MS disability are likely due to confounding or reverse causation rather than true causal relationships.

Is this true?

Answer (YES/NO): YES